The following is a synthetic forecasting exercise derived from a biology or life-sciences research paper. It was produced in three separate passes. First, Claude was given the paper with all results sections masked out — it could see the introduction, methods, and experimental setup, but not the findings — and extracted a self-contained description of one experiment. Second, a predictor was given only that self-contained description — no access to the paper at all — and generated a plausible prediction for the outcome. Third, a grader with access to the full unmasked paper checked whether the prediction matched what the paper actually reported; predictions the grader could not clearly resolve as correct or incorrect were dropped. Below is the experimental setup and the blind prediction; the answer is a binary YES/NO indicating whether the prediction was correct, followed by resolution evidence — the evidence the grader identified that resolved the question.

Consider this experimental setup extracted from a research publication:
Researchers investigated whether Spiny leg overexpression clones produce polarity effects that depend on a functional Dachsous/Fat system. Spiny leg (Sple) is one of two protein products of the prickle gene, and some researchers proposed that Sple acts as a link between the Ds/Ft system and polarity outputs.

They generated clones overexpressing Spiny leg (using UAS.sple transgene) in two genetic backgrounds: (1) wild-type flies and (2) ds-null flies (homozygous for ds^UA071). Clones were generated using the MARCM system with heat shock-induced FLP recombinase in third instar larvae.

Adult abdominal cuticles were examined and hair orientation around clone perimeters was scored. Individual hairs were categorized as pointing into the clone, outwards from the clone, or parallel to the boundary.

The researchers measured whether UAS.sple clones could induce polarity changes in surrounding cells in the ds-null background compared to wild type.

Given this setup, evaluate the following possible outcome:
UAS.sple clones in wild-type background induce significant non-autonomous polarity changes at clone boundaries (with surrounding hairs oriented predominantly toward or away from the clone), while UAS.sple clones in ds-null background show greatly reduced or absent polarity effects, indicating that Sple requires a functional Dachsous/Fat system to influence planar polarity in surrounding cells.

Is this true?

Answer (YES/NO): NO